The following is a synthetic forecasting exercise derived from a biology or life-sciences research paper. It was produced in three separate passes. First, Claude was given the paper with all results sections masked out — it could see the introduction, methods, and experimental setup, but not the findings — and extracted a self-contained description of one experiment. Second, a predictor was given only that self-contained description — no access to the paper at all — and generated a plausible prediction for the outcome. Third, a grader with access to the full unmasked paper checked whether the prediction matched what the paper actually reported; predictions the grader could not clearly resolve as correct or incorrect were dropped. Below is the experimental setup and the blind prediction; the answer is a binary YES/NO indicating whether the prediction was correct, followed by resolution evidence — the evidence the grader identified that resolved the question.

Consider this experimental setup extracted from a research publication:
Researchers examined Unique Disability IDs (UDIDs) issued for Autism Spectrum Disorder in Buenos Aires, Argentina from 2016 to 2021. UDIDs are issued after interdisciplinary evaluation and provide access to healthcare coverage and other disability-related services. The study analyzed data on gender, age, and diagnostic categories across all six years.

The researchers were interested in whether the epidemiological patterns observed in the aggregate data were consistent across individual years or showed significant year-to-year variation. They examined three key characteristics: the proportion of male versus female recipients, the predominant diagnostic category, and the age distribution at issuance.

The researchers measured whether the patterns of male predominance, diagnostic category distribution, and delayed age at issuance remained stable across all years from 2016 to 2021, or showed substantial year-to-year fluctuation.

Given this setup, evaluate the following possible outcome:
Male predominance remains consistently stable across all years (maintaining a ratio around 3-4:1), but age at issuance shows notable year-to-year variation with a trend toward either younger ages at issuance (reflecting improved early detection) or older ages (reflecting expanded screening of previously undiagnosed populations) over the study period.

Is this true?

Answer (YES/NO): NO